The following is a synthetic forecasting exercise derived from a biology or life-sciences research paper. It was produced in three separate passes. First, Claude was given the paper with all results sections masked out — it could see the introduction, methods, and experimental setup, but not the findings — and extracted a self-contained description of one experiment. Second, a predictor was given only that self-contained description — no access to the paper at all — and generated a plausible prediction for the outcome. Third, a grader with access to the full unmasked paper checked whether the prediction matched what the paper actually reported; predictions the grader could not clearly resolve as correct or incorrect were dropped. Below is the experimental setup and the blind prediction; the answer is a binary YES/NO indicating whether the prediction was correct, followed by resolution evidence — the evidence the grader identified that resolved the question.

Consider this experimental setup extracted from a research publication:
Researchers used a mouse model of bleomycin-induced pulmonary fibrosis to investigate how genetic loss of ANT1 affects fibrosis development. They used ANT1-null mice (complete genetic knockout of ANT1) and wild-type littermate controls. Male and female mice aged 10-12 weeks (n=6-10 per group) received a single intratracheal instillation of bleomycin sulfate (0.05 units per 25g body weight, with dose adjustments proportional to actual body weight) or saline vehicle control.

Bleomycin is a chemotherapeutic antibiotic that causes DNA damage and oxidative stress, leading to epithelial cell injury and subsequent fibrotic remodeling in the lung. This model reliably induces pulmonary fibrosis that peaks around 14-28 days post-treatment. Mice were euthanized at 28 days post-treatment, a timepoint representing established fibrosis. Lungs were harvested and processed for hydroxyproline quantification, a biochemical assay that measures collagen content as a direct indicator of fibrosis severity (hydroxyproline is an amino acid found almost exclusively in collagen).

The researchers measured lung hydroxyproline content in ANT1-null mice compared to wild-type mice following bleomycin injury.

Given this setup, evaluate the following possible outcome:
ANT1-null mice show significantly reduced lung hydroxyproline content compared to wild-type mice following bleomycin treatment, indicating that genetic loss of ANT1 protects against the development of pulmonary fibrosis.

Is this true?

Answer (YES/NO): NO